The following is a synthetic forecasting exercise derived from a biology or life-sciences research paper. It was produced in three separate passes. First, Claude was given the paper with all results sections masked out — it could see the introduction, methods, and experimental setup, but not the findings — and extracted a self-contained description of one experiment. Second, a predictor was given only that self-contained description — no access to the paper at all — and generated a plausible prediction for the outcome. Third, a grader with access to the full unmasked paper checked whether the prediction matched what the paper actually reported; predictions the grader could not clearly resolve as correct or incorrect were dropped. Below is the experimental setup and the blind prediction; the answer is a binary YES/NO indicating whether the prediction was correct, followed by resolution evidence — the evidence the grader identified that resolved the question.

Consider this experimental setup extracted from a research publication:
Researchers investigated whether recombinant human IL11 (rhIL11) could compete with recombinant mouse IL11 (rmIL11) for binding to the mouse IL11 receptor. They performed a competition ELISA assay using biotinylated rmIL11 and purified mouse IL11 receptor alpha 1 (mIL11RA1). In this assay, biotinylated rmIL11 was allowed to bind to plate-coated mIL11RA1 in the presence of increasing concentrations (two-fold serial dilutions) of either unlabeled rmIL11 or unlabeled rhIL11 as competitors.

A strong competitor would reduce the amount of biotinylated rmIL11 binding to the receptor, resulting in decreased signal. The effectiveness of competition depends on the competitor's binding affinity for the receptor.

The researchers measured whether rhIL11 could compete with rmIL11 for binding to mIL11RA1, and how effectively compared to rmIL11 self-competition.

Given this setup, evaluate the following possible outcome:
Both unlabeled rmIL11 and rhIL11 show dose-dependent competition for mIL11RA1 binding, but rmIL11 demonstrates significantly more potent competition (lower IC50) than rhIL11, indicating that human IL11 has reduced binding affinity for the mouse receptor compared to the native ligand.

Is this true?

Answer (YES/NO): NO